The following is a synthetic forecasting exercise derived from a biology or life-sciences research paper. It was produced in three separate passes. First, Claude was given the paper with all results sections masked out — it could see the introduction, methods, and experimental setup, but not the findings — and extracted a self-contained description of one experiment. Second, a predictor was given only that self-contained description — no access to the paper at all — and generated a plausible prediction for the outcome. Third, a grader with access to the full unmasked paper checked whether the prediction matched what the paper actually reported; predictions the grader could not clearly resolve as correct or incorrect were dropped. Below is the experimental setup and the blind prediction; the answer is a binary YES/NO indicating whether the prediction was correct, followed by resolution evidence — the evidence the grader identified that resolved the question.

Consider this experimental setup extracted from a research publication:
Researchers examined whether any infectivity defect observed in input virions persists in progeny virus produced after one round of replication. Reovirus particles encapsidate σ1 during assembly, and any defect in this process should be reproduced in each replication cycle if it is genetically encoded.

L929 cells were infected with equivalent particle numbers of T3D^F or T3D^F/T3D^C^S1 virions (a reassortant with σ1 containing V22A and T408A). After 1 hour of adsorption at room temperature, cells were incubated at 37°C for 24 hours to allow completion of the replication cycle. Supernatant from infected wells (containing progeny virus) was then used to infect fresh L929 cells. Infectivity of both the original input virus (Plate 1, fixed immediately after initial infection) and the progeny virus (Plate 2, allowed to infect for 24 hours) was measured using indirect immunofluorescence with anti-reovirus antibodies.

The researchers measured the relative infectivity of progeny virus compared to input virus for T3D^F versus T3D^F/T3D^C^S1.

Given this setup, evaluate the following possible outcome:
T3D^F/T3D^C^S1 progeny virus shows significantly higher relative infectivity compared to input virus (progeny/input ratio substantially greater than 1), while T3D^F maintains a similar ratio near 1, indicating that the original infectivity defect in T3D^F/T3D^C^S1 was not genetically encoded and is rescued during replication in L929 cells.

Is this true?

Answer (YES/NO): NO